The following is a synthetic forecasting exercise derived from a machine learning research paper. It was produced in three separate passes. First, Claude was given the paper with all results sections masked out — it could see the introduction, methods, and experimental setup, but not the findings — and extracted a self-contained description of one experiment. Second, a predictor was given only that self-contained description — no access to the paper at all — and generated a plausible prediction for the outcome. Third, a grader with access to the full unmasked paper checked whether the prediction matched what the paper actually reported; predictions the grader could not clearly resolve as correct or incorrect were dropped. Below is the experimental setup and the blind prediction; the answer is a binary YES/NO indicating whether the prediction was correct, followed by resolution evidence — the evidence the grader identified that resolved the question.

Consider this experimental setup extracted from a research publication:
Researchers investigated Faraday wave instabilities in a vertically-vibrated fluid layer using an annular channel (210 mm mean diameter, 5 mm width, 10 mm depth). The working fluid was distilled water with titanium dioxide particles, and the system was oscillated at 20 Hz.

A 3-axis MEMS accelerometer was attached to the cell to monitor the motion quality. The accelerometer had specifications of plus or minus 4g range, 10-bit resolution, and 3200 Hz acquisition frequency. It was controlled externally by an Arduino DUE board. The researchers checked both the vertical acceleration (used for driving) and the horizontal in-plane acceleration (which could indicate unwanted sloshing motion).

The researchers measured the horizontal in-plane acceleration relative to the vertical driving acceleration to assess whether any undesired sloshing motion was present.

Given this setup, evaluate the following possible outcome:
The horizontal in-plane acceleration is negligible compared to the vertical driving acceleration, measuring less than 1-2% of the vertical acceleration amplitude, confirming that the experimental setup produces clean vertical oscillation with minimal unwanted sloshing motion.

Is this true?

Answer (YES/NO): YES